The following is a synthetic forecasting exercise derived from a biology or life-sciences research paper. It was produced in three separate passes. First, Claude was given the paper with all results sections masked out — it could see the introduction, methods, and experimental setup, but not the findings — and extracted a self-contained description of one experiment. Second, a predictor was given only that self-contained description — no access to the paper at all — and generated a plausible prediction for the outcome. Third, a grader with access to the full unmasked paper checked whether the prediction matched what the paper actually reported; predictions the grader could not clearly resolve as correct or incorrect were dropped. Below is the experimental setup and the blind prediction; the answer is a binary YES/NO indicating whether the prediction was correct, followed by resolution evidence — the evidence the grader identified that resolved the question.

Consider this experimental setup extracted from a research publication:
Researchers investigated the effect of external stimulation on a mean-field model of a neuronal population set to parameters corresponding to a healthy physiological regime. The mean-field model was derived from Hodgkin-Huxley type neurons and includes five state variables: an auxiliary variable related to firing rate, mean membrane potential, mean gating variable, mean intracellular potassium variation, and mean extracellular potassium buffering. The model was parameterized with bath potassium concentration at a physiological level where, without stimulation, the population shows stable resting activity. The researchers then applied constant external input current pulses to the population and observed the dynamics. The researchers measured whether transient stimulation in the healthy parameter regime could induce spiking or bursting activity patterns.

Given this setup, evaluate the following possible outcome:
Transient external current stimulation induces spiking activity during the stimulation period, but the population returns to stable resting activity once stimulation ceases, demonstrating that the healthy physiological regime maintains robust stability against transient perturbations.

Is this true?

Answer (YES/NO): NO